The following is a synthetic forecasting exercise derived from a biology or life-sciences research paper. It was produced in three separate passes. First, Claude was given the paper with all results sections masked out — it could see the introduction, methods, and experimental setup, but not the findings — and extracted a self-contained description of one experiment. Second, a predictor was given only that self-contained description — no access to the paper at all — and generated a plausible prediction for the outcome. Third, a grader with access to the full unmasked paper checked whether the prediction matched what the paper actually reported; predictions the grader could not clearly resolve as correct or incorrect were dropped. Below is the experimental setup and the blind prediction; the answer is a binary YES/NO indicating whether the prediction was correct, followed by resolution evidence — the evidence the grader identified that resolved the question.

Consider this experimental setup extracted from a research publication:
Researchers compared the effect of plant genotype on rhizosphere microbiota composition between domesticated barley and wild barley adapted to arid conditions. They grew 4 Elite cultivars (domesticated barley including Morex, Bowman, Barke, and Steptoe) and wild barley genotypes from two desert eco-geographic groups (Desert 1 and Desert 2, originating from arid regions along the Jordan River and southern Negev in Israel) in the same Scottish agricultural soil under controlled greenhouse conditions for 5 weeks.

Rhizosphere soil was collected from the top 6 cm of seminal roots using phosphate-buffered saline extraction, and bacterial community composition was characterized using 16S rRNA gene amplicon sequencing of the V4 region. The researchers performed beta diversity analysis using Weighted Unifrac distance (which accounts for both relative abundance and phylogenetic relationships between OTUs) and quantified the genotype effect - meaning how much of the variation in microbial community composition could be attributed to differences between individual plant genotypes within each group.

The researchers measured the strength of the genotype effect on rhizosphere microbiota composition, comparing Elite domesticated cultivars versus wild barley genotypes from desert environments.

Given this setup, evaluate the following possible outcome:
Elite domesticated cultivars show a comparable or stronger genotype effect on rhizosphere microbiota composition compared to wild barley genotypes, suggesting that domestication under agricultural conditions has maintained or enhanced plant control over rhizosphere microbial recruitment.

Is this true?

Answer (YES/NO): YES